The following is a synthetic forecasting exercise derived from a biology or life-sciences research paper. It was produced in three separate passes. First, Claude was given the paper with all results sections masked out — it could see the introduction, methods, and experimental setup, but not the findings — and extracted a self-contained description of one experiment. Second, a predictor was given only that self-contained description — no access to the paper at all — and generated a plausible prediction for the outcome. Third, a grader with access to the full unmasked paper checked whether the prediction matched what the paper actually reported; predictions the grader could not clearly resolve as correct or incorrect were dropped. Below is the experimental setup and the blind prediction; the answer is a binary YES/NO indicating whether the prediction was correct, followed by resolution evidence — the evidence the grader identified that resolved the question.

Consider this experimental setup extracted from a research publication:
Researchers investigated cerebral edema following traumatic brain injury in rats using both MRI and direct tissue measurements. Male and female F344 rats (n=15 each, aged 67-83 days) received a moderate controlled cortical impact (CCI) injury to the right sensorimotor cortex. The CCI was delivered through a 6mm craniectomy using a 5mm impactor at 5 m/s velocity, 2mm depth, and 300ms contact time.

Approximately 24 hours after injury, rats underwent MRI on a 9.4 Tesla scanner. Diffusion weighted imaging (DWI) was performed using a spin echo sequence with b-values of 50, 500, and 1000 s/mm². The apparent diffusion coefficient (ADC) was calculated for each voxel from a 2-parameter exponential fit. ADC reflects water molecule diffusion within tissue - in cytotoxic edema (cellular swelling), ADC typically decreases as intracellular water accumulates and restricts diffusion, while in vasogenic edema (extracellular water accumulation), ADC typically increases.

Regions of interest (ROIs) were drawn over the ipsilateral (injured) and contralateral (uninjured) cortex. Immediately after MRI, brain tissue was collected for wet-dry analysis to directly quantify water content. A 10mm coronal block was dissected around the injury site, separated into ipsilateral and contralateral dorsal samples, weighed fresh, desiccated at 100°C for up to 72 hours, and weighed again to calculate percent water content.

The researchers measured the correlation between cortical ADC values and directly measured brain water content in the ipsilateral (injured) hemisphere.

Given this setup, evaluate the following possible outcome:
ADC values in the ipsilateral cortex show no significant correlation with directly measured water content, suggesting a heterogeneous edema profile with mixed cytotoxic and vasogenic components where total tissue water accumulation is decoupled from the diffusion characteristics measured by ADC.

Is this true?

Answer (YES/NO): YES